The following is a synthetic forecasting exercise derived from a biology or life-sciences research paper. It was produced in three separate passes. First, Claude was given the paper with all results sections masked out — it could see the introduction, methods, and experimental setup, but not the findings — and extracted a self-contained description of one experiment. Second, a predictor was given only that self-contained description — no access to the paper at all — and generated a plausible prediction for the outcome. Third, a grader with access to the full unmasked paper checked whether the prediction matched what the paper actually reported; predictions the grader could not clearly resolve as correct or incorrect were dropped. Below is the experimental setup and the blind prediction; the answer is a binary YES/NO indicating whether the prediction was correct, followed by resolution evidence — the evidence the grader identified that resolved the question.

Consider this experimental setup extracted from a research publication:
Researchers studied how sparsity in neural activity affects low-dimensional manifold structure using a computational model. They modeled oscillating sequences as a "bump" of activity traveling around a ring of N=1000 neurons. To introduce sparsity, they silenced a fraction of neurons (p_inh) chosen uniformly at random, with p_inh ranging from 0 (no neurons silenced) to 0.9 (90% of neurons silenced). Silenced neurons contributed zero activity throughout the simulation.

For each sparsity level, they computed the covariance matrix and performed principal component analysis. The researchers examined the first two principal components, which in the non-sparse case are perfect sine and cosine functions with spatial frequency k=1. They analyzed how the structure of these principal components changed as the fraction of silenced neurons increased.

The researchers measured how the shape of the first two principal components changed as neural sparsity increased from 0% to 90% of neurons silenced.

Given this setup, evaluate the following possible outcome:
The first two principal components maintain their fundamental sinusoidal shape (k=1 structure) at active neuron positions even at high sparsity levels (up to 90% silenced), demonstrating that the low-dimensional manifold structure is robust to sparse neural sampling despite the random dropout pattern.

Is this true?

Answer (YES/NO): YES